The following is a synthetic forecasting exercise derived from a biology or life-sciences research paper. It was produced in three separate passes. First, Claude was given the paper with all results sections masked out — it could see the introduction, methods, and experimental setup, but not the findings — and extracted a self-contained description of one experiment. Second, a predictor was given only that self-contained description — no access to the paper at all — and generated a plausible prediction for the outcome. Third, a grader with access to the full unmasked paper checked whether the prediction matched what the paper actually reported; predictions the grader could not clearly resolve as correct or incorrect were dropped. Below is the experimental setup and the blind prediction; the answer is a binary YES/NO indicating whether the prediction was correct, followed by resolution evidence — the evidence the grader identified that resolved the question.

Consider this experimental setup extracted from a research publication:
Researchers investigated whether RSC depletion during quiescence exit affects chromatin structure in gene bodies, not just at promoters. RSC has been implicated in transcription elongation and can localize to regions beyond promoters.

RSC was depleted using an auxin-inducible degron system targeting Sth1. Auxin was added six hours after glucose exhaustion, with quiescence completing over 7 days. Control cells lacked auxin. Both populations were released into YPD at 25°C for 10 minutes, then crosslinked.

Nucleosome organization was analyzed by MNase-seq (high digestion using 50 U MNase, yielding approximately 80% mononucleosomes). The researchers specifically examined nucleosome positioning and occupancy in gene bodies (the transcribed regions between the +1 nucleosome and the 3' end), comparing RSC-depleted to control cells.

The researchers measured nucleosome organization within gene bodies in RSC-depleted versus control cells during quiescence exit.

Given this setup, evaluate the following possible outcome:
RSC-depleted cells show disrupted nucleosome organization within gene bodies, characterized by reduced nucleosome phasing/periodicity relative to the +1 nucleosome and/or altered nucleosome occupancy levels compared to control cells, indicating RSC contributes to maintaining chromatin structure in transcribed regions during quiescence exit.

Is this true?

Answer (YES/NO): YES